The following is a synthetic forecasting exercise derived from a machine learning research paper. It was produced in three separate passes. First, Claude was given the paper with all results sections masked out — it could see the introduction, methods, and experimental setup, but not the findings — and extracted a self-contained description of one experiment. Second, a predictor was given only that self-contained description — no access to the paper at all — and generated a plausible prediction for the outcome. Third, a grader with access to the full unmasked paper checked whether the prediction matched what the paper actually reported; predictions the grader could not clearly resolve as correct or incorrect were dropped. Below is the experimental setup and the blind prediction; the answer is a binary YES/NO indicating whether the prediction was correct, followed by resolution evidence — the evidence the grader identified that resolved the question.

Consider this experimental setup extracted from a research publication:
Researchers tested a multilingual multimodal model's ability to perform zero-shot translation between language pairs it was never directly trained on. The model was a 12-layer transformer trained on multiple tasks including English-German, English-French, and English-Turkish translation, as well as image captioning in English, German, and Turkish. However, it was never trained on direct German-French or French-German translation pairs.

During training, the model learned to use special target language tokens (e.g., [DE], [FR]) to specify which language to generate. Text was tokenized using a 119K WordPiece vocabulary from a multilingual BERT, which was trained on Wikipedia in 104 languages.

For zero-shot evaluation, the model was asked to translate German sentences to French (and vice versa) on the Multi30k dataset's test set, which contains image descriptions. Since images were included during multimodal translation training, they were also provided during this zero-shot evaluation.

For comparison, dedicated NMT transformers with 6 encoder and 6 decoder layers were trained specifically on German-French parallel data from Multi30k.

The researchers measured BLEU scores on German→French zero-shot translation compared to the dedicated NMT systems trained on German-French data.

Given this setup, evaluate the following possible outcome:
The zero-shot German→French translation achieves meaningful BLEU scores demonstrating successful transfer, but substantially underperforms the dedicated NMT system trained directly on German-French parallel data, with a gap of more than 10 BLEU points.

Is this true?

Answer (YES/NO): NO